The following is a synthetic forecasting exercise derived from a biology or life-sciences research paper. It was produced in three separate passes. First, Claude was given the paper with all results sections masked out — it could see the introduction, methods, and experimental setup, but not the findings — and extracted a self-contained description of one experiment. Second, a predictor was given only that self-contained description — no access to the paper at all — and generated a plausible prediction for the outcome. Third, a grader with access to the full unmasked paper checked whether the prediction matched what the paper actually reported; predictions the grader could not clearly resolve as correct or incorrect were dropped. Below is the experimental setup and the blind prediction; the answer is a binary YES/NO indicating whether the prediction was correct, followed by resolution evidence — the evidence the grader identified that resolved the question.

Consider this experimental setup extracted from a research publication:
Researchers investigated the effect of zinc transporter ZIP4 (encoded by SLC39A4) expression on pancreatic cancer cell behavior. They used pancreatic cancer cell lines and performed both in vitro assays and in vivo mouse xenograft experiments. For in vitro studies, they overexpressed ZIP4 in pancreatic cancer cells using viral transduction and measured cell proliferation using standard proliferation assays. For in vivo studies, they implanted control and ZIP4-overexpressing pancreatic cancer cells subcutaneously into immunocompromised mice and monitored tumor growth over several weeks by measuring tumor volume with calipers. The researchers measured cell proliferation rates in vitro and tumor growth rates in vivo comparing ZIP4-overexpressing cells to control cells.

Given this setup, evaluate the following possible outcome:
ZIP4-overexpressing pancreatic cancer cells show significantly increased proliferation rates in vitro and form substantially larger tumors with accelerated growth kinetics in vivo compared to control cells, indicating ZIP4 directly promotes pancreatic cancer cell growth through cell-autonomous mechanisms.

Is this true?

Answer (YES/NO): YES